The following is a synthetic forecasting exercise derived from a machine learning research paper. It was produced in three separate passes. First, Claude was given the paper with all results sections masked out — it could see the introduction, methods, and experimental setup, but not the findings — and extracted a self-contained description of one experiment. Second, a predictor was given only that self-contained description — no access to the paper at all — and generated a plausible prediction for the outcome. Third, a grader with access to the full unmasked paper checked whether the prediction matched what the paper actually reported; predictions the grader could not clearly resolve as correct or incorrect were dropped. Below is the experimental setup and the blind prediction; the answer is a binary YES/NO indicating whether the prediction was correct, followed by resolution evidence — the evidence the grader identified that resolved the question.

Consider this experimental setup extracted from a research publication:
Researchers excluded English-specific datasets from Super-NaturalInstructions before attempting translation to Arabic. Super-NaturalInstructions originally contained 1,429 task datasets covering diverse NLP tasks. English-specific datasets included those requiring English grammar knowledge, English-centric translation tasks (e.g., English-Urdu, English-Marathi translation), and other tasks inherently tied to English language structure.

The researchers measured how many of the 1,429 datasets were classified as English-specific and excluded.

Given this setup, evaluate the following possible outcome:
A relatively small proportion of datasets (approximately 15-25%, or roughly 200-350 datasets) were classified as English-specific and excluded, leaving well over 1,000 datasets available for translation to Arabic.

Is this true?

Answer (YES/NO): NO